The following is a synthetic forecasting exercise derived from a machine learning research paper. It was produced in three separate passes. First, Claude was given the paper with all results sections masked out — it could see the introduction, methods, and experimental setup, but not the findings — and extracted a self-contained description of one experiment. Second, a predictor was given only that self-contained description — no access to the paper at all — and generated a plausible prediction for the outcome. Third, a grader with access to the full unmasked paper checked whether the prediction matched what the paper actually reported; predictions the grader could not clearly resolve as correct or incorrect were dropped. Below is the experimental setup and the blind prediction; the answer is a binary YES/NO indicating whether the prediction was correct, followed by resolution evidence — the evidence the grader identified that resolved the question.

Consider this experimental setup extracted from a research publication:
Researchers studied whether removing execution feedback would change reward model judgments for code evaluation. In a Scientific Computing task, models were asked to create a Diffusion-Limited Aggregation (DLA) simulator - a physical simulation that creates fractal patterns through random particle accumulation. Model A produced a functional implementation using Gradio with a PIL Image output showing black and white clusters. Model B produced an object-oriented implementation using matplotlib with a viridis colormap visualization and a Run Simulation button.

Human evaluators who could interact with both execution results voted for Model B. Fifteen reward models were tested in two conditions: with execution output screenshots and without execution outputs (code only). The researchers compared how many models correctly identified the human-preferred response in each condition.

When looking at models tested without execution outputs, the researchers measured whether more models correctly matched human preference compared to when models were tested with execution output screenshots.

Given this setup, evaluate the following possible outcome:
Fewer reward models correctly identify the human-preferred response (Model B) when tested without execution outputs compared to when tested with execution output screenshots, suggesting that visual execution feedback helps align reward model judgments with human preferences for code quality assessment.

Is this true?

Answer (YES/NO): NO